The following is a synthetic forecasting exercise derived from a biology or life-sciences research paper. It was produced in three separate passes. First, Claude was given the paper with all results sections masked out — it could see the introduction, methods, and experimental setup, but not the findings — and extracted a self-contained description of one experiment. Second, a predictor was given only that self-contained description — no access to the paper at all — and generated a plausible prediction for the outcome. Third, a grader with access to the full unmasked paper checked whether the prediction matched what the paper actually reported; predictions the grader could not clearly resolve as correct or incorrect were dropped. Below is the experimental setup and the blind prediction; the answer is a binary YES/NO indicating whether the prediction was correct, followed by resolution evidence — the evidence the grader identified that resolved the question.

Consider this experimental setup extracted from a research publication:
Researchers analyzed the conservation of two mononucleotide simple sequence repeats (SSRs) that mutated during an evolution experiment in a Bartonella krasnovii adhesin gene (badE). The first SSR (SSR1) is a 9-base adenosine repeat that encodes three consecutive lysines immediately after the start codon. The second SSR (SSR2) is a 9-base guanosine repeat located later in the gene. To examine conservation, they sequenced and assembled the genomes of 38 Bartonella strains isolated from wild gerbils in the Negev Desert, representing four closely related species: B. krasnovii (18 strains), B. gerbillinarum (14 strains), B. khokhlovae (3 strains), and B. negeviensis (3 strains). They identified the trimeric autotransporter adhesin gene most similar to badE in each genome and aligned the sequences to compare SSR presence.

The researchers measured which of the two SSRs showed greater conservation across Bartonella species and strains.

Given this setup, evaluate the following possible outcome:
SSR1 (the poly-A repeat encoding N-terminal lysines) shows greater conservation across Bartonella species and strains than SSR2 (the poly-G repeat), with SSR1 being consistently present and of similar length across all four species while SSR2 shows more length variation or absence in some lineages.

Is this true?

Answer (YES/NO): YES